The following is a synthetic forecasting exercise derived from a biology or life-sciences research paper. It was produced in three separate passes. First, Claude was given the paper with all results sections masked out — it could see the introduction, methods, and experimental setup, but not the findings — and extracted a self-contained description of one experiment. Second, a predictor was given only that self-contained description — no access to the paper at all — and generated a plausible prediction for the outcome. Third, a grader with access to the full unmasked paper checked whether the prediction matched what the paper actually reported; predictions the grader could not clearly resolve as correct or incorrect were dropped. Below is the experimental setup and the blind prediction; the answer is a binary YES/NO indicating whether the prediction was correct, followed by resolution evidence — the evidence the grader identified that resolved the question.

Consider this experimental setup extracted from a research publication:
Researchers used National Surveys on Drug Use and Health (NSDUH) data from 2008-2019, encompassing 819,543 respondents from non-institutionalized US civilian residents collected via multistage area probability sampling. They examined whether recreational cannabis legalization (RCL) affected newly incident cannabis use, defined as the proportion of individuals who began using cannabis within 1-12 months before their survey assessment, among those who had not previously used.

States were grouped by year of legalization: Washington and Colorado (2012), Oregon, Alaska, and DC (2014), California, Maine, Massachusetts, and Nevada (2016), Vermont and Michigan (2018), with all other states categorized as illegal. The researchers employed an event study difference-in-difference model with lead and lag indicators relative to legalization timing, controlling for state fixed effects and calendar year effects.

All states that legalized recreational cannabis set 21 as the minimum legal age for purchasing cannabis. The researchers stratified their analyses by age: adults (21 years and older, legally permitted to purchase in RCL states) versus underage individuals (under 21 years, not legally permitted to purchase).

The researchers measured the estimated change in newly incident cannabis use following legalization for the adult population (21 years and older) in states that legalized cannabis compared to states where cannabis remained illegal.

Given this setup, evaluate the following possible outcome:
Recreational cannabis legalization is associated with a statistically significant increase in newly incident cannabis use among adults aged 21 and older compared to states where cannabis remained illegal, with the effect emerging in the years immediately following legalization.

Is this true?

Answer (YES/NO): NO